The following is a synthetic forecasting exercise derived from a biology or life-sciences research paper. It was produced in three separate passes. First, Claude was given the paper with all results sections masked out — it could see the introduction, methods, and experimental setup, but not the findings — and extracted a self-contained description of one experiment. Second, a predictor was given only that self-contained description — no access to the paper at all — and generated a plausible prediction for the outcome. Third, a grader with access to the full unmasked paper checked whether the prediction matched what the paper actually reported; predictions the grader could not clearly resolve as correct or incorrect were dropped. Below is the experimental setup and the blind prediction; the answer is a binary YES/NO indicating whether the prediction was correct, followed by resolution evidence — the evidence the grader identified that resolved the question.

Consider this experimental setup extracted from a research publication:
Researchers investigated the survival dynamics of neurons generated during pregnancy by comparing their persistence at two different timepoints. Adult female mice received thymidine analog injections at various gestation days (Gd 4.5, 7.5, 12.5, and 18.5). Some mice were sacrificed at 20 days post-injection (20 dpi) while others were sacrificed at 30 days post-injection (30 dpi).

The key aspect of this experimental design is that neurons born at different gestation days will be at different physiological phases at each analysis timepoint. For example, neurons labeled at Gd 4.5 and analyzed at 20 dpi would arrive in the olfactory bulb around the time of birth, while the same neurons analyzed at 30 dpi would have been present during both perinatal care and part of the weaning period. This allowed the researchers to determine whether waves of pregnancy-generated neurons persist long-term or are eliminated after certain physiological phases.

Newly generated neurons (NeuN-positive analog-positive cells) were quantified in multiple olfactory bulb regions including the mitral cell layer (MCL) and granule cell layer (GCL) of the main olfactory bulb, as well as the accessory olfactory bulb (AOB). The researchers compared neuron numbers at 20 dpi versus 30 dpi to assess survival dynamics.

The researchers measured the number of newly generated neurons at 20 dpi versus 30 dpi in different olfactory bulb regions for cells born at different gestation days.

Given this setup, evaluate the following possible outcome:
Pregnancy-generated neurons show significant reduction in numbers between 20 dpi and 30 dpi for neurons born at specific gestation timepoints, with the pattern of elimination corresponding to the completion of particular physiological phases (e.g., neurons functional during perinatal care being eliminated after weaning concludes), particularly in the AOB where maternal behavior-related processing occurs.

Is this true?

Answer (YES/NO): NO